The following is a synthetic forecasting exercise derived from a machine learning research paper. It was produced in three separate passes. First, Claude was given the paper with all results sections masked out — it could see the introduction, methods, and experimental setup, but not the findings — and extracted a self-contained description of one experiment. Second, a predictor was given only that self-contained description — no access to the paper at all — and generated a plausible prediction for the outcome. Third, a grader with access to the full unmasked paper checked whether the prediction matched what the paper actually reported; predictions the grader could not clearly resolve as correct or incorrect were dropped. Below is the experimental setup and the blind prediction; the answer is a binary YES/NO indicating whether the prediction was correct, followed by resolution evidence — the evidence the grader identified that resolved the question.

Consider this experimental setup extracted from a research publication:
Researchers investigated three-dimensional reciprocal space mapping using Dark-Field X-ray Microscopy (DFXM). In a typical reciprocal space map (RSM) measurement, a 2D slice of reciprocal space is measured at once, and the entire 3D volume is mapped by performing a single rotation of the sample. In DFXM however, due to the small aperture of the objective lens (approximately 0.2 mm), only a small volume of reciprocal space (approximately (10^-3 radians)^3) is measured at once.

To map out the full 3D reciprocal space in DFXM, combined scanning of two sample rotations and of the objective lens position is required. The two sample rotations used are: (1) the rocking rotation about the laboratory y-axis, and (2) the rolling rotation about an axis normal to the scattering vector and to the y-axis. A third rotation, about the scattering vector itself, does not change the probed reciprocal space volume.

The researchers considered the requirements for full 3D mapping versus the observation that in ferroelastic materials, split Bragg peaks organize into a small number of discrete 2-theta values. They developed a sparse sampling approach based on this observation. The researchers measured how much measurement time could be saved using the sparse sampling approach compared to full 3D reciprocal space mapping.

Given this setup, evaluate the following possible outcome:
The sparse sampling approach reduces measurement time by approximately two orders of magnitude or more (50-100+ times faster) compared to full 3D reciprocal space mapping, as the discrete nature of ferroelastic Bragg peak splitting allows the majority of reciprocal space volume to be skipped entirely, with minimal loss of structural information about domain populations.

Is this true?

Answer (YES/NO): NO